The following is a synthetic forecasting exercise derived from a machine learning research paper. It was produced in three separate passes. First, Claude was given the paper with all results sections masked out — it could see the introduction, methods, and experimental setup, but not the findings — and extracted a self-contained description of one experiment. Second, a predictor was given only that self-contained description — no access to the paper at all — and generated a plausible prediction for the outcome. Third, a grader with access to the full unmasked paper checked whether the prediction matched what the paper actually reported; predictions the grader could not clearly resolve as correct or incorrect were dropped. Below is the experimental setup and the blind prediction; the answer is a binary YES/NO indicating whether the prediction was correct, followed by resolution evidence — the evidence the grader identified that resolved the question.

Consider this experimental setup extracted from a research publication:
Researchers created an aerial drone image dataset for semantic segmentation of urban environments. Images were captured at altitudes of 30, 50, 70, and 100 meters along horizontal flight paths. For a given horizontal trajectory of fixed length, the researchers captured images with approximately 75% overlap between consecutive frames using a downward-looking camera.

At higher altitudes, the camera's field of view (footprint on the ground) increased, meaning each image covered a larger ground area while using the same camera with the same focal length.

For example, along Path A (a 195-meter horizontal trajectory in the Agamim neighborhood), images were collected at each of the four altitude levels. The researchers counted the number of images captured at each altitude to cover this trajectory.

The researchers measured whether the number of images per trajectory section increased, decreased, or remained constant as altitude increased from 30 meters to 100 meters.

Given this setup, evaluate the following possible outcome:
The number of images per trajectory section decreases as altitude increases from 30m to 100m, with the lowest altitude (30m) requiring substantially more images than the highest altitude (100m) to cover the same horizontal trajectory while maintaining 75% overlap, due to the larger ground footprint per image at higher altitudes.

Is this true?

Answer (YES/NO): YES